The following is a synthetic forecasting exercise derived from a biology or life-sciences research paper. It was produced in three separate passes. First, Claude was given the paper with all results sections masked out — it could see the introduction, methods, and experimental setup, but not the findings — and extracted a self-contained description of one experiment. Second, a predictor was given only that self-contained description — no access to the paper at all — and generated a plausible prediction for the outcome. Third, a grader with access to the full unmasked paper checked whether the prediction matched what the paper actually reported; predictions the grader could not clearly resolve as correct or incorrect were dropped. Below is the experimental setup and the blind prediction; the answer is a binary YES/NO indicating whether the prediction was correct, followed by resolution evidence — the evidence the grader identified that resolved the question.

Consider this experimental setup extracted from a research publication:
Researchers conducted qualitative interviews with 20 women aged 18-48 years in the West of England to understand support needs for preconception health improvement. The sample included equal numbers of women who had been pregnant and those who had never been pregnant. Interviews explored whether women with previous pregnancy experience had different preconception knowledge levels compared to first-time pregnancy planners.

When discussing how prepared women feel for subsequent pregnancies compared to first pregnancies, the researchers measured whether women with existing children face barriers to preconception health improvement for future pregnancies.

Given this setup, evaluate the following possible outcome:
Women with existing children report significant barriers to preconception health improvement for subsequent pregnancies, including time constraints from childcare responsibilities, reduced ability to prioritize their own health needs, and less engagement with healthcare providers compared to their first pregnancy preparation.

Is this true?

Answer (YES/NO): NO